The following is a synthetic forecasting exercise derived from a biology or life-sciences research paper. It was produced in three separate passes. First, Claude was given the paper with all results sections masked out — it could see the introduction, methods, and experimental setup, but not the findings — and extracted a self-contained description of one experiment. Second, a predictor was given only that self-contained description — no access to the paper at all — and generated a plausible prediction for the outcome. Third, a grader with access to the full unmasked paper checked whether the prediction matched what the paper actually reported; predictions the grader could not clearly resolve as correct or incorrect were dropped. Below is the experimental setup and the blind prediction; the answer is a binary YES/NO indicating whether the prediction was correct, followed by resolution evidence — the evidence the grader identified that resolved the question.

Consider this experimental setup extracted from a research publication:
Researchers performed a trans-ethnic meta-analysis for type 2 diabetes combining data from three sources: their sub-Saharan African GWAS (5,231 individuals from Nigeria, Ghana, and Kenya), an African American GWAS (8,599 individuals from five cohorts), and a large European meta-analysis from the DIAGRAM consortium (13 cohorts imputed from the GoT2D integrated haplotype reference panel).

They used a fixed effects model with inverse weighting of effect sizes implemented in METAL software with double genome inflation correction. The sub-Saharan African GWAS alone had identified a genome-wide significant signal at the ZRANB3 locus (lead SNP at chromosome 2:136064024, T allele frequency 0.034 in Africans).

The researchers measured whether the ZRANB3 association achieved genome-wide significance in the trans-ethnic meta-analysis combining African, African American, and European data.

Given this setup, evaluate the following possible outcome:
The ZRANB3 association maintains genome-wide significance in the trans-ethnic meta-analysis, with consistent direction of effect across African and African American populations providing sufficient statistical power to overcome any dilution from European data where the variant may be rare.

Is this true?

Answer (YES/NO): NO